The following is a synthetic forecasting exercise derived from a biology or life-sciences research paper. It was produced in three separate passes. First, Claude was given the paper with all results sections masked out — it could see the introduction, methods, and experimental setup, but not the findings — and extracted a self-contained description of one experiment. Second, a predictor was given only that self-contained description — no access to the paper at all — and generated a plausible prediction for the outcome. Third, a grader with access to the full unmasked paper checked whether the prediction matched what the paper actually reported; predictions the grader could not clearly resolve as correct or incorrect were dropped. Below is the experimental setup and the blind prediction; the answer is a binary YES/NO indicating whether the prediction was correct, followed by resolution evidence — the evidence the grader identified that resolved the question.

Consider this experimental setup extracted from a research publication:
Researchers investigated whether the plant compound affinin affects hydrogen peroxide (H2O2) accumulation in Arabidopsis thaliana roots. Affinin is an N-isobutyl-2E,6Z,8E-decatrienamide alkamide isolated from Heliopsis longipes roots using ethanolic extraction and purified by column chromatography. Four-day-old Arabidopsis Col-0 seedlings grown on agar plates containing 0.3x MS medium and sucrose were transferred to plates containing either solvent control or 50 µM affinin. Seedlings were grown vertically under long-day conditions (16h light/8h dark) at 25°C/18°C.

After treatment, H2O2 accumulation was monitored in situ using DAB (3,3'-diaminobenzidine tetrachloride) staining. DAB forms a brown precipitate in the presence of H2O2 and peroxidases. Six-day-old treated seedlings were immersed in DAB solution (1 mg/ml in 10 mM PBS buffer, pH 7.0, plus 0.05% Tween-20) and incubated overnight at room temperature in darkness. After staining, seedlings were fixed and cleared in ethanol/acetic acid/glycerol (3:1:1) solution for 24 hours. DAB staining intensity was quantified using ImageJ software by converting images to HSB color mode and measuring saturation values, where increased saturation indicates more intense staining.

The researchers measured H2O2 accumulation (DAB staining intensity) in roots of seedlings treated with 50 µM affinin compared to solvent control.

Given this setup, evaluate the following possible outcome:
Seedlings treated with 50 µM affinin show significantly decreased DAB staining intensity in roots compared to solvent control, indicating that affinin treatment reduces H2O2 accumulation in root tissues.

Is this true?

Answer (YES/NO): NO